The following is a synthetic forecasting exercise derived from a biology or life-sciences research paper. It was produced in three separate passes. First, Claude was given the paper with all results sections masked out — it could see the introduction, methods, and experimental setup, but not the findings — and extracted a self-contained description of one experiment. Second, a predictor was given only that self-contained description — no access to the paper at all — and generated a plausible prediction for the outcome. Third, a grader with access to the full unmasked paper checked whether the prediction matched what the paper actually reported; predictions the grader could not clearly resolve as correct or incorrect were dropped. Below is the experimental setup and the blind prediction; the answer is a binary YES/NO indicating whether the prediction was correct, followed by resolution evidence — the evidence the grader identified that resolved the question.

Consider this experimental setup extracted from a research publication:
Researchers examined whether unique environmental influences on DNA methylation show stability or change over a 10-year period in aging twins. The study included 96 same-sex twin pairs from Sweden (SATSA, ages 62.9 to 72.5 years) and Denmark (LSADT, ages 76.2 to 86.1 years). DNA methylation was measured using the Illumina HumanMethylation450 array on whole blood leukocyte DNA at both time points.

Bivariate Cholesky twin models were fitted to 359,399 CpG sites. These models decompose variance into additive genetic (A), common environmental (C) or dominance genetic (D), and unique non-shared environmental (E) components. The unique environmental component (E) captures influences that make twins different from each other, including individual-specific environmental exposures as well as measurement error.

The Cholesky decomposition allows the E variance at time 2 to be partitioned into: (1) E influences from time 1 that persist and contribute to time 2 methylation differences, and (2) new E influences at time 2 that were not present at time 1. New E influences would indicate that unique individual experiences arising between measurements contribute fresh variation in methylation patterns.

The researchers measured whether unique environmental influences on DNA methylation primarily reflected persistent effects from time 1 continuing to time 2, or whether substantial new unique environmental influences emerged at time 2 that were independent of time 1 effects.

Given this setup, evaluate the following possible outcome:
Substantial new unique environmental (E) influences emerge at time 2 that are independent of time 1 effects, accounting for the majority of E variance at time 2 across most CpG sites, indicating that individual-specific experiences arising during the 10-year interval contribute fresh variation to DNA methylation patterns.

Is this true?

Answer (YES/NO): YES